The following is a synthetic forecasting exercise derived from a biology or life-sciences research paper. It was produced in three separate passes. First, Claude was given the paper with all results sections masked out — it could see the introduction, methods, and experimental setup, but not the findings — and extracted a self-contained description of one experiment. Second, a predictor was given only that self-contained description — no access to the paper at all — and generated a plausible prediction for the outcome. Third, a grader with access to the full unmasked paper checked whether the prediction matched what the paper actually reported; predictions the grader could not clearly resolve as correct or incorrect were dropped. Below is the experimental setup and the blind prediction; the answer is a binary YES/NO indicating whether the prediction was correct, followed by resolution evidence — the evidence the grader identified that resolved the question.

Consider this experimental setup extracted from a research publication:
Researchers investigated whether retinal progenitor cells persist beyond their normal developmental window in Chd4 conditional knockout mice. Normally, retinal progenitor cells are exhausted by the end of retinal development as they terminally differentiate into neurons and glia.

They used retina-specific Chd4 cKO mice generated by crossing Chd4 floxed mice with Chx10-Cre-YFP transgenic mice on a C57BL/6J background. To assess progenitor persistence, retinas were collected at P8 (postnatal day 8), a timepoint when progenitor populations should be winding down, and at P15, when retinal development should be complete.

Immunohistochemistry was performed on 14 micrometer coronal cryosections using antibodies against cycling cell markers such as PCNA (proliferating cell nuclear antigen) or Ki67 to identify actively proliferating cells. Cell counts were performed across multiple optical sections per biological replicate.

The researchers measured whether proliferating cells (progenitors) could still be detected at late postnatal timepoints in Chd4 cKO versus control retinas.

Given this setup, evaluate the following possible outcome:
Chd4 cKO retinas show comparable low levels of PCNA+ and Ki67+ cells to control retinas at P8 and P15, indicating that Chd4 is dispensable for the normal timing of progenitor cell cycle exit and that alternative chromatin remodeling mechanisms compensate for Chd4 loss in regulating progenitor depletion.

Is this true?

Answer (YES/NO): NO